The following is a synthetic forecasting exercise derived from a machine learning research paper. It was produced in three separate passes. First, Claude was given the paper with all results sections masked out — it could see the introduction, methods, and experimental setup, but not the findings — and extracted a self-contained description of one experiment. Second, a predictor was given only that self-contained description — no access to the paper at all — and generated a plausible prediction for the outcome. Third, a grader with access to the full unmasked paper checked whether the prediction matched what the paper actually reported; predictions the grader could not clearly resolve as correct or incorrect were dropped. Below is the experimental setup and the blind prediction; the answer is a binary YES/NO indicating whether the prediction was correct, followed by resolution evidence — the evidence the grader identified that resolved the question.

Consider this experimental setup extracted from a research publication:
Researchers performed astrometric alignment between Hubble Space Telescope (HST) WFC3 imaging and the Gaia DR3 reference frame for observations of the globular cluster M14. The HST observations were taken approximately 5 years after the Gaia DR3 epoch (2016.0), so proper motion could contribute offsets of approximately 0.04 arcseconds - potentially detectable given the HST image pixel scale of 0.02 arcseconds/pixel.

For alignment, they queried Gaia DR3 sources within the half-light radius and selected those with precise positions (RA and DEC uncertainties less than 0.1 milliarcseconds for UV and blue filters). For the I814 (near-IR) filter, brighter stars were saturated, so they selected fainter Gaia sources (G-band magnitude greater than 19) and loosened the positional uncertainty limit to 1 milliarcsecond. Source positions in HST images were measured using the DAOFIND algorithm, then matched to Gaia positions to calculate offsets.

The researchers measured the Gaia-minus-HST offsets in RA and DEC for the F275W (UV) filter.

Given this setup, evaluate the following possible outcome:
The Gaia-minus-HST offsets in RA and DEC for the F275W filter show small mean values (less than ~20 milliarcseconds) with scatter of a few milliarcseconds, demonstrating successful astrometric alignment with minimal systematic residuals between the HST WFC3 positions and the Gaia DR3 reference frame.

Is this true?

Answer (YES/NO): NO